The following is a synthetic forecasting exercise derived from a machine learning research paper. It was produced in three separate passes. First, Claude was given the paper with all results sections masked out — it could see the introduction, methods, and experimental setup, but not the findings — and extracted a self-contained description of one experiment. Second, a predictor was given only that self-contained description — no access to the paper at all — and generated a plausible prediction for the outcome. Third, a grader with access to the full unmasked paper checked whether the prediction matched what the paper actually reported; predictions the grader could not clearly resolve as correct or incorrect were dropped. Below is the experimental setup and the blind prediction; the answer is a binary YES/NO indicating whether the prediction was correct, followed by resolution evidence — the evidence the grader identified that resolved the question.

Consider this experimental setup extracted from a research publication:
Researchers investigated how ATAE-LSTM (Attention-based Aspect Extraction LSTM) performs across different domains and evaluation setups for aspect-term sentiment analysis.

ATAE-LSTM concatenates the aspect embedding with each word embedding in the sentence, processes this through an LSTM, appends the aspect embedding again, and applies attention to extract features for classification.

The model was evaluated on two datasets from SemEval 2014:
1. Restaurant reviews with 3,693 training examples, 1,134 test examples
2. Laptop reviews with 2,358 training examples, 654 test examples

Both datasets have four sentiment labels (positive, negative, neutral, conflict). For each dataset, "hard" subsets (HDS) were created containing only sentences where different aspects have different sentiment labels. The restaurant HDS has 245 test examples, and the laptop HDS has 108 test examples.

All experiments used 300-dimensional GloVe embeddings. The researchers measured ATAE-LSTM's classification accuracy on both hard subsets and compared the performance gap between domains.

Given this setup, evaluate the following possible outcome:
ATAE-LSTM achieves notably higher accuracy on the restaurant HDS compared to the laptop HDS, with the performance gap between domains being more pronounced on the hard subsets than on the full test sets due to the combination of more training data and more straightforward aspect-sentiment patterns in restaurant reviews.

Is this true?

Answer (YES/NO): YES